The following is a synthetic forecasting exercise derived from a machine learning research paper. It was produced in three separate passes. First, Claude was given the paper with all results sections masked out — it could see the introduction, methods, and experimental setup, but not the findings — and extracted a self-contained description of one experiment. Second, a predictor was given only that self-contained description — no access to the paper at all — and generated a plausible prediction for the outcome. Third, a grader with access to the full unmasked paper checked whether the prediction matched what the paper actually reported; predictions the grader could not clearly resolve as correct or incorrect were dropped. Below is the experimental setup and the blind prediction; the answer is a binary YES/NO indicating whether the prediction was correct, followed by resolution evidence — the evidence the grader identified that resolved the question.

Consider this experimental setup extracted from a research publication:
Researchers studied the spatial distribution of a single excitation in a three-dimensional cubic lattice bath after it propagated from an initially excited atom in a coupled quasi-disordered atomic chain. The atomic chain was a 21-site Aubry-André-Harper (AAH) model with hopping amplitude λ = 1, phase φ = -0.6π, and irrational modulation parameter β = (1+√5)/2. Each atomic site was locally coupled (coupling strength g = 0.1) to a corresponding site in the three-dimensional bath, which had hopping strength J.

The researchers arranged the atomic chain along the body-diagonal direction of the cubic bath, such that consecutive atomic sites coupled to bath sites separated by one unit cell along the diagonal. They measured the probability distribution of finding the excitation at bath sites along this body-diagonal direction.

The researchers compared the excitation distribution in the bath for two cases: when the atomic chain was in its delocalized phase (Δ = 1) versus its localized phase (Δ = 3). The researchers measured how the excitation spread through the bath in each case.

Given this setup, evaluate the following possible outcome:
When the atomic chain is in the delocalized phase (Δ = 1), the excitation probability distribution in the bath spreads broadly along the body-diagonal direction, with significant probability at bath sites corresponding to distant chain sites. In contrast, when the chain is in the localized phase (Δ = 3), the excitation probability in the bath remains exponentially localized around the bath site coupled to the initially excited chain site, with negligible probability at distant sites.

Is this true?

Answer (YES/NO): YES